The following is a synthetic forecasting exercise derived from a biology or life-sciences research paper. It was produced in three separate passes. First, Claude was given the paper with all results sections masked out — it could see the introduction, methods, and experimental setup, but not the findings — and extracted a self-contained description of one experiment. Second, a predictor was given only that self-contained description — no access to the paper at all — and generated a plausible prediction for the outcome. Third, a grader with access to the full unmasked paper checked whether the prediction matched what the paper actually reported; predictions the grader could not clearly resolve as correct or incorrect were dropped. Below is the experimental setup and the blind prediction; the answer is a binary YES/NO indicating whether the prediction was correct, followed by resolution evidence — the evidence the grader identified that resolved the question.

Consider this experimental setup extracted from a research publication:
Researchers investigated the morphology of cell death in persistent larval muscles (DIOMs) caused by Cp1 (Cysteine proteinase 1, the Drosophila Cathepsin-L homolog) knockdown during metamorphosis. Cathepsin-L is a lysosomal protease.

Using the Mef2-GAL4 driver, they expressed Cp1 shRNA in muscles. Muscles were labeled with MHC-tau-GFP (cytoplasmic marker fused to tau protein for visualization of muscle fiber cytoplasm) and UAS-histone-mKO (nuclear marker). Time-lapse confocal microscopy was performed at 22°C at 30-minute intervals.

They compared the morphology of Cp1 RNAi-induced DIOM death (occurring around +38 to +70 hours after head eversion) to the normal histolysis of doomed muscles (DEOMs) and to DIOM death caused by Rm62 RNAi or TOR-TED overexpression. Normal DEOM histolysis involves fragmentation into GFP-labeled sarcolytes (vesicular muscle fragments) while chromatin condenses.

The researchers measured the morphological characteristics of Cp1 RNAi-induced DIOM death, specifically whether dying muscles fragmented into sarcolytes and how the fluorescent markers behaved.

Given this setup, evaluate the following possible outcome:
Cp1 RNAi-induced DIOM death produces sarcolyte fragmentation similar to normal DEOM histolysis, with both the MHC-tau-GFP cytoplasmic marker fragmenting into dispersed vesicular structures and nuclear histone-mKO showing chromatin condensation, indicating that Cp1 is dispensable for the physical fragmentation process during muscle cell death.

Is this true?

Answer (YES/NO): NO